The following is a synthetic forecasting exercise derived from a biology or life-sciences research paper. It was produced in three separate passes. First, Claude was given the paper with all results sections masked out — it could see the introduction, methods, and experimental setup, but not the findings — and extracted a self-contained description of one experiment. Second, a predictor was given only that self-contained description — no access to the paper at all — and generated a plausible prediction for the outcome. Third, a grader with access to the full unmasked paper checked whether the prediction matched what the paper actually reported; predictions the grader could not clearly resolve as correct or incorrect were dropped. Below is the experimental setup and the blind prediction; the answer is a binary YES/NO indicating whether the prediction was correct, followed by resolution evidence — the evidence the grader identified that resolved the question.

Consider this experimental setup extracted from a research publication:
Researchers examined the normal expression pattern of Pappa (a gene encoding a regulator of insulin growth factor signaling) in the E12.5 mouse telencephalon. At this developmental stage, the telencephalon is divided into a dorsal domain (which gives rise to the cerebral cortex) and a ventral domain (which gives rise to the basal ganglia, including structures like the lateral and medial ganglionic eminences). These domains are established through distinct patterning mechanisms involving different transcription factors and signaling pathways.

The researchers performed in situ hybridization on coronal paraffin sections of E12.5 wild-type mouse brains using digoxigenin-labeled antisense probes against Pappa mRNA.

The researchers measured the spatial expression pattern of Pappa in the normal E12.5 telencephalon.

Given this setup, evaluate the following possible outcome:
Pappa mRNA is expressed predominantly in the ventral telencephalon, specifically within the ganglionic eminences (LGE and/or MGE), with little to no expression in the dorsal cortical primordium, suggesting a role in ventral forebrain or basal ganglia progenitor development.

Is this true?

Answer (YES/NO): YES